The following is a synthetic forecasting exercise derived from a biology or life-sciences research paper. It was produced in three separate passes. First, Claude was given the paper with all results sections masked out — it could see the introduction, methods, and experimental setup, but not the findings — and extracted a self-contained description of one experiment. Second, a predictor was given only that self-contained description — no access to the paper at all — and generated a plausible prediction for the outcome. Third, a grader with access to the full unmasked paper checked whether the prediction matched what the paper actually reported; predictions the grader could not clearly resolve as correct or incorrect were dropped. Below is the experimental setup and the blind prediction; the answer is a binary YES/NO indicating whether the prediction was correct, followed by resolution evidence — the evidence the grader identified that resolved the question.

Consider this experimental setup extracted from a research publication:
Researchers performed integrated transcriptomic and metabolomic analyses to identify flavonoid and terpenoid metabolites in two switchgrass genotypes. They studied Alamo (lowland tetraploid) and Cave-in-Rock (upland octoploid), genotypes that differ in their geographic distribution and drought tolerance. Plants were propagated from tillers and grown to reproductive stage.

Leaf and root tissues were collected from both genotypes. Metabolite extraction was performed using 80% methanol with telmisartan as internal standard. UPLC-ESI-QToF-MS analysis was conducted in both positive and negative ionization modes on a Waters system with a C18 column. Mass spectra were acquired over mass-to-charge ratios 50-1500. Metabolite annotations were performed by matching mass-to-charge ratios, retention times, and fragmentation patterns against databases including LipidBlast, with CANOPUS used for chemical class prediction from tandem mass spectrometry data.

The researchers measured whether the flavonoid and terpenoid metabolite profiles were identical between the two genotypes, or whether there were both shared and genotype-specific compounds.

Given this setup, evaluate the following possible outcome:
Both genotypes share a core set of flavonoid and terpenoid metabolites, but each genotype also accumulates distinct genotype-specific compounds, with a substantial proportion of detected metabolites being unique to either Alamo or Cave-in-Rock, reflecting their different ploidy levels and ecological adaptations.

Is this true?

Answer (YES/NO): YES